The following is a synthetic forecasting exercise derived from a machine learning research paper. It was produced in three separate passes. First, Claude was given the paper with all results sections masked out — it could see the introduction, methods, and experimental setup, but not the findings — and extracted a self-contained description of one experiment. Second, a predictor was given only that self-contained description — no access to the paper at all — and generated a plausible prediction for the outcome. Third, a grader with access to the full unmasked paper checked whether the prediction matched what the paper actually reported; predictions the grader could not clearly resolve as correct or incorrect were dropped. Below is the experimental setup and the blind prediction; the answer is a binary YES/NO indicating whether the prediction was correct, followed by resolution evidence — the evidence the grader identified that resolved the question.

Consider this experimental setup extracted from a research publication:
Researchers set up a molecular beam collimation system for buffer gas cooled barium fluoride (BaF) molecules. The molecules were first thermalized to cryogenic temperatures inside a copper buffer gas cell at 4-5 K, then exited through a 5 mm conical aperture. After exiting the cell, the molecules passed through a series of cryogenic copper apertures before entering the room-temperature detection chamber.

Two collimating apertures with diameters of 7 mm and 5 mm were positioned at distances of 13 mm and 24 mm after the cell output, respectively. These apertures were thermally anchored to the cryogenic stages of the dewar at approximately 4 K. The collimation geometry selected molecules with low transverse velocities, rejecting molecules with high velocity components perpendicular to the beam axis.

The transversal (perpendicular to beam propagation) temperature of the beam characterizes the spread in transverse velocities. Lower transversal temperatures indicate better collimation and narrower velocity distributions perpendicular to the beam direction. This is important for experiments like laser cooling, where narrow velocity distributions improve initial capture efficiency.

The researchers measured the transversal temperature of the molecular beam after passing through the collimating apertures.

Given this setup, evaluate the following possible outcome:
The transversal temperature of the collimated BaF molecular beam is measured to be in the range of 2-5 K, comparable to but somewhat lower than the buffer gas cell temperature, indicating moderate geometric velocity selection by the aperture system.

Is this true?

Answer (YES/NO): NO